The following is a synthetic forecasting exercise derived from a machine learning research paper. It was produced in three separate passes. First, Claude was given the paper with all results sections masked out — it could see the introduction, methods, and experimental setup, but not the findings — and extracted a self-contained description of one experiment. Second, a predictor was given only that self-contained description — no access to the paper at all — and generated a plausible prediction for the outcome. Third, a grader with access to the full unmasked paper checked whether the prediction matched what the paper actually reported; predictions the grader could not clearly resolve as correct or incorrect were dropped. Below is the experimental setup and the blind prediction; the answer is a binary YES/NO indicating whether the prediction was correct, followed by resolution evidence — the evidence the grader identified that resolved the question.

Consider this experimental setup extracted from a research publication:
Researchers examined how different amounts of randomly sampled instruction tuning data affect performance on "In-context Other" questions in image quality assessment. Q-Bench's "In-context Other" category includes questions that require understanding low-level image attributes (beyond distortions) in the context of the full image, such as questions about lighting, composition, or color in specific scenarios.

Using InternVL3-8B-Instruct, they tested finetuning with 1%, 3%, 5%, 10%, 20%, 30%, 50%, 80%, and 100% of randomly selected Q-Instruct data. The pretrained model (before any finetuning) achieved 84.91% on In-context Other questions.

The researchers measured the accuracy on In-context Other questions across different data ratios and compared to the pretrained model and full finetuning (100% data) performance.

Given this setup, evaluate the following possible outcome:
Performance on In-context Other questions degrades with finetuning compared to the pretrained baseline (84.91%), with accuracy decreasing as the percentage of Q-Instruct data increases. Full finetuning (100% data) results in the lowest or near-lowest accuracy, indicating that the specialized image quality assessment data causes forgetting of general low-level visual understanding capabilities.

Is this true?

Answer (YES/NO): NO